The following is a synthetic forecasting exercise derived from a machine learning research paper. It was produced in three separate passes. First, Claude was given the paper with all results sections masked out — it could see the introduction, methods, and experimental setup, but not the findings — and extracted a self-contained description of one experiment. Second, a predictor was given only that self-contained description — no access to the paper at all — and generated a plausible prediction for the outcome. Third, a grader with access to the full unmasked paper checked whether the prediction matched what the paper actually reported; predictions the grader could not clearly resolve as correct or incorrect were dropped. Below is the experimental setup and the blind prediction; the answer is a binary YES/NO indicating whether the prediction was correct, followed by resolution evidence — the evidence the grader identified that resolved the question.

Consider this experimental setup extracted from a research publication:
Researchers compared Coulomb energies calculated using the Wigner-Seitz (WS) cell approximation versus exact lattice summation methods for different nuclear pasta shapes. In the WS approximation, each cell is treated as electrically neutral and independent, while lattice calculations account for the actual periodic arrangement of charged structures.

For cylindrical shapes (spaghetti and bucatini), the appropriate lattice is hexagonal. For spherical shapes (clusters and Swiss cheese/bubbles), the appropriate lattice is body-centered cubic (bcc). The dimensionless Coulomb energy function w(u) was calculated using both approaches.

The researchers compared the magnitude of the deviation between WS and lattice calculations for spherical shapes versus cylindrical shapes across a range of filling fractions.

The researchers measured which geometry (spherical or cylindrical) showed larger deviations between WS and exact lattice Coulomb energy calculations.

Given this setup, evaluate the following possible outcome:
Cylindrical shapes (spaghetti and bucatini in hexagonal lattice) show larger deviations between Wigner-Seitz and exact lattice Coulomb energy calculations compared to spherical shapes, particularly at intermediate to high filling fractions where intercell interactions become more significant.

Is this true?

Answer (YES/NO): NO